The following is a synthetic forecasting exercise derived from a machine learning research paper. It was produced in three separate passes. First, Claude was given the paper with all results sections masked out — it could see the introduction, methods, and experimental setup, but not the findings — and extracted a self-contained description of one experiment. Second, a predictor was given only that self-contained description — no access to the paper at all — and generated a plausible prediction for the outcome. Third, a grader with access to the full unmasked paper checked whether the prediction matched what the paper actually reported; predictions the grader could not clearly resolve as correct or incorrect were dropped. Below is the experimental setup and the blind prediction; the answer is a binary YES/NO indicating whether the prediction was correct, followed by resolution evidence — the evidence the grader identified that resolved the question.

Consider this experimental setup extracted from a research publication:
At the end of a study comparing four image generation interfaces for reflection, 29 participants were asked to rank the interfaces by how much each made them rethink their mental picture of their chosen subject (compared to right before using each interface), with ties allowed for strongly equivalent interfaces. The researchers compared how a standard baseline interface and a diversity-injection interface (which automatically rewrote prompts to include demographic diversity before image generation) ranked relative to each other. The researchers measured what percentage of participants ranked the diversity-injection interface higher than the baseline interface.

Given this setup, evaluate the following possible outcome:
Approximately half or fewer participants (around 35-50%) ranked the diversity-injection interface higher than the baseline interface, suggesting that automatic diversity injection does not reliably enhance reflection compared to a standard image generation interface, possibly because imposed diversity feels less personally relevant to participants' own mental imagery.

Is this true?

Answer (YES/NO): NO